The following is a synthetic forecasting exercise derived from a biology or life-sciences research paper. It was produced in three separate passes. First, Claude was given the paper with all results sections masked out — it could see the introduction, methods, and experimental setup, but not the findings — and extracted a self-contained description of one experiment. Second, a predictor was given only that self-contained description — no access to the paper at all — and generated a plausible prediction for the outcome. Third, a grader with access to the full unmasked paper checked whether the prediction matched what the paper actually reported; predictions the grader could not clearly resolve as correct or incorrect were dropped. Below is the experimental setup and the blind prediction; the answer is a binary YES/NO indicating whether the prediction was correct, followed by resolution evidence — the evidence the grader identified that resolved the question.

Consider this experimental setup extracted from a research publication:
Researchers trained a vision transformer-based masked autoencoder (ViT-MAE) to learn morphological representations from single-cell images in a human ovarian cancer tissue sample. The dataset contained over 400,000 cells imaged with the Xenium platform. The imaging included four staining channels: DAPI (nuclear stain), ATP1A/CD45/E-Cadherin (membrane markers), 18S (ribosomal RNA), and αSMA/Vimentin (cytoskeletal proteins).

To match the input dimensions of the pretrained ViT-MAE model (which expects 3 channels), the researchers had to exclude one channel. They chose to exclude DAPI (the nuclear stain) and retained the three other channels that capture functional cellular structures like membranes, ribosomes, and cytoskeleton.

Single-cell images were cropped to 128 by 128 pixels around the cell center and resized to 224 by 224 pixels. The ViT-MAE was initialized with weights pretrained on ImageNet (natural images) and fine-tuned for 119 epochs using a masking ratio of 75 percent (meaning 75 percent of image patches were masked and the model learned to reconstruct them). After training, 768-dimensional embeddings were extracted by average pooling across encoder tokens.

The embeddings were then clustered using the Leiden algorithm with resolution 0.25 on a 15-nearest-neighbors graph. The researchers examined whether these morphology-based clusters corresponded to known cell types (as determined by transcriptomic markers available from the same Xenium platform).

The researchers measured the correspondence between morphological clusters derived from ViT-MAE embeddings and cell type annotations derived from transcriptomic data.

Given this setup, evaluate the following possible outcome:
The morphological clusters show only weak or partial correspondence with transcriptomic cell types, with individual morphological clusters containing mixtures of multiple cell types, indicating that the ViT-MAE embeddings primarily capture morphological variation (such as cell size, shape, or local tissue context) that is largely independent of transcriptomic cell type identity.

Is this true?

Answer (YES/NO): NO